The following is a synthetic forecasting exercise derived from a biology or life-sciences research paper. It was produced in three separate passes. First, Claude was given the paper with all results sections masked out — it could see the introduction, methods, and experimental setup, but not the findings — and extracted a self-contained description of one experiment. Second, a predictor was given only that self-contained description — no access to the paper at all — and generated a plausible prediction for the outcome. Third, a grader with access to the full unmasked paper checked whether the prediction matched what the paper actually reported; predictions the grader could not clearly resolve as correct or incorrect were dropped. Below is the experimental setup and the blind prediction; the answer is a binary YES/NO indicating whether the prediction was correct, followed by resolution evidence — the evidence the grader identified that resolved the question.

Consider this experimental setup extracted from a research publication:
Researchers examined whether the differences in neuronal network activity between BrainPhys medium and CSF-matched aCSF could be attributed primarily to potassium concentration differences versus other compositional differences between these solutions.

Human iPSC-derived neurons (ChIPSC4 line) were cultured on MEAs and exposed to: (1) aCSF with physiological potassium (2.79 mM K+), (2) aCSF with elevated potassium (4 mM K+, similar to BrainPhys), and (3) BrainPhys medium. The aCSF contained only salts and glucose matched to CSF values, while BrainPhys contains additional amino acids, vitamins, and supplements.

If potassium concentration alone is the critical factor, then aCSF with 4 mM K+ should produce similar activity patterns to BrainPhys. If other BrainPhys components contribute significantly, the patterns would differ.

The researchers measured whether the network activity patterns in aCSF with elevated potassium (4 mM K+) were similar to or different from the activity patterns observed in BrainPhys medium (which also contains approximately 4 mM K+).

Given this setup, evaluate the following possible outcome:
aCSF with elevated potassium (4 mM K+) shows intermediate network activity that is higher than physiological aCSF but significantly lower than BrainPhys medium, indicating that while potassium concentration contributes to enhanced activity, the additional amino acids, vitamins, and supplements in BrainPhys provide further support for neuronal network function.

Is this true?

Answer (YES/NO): NO